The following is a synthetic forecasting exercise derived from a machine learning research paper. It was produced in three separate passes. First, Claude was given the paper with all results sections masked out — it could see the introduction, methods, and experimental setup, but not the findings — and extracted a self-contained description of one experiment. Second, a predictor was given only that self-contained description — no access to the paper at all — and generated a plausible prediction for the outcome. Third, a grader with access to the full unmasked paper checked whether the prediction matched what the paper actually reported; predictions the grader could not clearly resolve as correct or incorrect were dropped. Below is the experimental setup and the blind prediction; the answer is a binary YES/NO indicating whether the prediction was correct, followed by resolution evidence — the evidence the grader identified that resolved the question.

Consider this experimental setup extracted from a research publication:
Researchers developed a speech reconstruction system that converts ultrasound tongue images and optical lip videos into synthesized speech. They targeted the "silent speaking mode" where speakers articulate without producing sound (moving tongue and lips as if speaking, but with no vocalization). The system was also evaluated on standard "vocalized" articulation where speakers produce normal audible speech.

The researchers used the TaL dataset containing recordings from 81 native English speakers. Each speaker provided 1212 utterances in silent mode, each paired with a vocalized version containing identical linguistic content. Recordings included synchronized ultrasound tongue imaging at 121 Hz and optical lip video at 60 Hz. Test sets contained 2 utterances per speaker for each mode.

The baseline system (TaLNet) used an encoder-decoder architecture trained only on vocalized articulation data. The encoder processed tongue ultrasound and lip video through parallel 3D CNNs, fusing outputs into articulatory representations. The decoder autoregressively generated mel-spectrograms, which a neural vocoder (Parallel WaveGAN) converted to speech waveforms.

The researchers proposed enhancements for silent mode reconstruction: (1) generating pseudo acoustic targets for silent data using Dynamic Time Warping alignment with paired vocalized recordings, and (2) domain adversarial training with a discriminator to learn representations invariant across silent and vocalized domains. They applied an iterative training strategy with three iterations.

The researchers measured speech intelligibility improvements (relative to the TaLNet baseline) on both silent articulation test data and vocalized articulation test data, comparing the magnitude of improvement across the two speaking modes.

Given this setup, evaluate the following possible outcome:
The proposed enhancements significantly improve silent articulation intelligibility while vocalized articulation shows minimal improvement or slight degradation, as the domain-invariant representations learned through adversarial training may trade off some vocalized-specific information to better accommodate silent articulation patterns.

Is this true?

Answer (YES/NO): NO